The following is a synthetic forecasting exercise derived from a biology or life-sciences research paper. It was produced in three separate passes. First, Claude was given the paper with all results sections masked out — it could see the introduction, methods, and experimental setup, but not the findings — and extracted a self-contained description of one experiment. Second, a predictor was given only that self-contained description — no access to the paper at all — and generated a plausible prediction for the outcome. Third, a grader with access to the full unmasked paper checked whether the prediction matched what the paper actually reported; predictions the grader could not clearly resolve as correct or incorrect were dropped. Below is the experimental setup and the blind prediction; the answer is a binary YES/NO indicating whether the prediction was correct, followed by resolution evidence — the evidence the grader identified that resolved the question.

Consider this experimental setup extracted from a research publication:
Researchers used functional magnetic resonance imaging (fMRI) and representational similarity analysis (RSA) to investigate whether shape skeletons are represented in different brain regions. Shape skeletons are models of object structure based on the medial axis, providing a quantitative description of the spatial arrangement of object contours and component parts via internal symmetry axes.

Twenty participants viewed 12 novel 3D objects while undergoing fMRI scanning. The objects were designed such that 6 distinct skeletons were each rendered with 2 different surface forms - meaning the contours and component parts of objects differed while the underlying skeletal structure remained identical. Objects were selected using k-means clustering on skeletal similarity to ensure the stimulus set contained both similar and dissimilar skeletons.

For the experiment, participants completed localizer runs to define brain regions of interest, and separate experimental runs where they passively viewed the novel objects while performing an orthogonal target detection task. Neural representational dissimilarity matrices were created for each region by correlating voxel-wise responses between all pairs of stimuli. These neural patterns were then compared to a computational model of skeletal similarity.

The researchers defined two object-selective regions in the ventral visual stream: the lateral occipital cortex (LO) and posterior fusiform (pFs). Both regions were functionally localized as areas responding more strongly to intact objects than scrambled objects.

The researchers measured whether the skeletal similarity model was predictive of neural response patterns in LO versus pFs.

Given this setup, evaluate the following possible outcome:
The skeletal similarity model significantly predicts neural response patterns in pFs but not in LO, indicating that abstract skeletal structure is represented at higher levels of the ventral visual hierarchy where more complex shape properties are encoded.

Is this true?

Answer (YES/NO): NO